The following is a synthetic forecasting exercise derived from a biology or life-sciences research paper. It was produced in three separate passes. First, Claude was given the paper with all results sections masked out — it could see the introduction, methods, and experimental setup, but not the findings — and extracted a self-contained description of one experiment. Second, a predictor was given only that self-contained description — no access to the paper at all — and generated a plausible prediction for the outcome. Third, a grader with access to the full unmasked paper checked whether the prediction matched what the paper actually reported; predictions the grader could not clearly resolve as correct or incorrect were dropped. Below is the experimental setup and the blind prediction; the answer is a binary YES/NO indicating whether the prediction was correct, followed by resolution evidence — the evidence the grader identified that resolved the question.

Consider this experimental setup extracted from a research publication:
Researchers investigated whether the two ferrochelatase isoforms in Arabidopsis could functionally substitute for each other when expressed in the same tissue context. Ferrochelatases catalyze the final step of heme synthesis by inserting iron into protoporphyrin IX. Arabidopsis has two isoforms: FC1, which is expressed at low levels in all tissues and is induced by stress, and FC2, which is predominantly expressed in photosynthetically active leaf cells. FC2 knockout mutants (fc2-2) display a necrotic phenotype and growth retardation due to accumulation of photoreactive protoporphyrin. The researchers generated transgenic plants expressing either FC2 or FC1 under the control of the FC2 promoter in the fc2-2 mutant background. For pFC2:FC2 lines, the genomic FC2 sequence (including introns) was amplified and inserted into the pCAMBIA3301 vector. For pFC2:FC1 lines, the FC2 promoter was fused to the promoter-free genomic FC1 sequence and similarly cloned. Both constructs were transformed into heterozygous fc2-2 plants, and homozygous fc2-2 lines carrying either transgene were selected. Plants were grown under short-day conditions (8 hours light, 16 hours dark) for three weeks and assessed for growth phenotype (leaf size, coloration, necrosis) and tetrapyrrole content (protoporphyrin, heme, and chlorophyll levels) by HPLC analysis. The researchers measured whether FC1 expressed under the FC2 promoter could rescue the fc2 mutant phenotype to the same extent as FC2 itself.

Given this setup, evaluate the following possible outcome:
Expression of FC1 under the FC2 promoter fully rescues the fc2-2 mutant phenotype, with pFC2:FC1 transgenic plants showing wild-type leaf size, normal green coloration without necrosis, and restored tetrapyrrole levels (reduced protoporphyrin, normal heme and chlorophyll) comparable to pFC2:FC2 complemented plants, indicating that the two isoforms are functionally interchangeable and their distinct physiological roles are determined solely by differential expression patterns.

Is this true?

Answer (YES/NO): NO